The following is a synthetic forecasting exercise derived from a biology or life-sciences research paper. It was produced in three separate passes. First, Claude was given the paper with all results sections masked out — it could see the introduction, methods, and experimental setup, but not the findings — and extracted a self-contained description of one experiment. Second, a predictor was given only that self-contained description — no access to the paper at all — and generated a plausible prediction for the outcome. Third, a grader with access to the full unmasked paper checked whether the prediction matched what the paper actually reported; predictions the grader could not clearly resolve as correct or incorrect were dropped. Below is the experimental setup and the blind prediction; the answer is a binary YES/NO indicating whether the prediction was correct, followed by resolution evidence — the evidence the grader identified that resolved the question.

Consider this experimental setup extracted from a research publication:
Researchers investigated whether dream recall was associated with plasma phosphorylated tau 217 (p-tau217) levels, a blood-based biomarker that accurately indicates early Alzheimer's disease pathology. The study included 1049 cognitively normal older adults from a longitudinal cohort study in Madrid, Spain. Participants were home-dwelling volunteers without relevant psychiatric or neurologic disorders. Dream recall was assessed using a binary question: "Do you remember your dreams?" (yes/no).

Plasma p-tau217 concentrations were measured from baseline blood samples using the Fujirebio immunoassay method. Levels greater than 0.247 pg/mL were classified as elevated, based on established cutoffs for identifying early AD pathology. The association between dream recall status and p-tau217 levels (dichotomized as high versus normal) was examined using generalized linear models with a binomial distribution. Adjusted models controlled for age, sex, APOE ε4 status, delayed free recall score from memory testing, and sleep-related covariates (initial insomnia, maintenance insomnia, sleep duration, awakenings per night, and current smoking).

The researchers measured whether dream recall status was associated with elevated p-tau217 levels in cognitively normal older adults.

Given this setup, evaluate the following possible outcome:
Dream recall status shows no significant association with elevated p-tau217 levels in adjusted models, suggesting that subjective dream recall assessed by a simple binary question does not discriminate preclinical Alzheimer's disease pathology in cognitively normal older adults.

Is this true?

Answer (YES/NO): NO